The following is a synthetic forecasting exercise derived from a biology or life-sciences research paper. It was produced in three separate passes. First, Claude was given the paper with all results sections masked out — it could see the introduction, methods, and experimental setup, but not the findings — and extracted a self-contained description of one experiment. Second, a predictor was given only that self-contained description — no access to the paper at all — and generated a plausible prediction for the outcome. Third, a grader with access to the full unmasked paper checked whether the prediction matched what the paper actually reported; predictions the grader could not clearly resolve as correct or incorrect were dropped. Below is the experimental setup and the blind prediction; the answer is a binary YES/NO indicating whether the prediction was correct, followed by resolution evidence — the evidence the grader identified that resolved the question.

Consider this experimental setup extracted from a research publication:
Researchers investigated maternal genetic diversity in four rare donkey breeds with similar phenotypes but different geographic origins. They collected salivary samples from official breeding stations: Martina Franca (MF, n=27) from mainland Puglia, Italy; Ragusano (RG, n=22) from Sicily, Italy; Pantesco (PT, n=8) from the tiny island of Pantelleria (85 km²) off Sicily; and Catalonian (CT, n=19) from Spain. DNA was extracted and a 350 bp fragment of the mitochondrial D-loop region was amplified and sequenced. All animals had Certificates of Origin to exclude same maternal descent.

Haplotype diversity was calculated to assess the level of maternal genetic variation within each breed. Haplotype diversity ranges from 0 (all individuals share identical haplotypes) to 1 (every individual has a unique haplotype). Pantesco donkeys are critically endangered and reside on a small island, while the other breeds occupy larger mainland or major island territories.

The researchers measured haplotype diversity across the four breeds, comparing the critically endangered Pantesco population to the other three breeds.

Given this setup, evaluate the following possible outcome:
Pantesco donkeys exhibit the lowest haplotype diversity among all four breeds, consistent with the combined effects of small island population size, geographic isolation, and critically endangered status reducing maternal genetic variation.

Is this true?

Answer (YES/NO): NO